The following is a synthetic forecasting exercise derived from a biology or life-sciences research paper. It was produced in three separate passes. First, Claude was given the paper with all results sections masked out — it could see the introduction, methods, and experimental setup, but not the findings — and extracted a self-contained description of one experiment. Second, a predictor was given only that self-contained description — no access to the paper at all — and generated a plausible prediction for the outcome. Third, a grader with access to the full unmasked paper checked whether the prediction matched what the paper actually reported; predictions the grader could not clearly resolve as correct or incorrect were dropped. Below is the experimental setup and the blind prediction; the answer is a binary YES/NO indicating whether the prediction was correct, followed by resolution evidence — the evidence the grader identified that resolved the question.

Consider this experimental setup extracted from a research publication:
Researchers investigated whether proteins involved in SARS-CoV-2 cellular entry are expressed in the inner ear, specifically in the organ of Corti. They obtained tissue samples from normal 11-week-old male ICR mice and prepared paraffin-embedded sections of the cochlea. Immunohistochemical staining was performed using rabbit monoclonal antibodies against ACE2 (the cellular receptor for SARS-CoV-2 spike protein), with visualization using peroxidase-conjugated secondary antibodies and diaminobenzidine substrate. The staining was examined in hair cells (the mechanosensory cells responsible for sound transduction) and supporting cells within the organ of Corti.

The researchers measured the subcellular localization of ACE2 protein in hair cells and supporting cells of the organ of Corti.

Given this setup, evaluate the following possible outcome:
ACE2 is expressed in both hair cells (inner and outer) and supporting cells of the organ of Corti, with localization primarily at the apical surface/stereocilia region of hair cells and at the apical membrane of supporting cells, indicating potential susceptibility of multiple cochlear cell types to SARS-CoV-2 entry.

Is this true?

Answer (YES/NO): NO